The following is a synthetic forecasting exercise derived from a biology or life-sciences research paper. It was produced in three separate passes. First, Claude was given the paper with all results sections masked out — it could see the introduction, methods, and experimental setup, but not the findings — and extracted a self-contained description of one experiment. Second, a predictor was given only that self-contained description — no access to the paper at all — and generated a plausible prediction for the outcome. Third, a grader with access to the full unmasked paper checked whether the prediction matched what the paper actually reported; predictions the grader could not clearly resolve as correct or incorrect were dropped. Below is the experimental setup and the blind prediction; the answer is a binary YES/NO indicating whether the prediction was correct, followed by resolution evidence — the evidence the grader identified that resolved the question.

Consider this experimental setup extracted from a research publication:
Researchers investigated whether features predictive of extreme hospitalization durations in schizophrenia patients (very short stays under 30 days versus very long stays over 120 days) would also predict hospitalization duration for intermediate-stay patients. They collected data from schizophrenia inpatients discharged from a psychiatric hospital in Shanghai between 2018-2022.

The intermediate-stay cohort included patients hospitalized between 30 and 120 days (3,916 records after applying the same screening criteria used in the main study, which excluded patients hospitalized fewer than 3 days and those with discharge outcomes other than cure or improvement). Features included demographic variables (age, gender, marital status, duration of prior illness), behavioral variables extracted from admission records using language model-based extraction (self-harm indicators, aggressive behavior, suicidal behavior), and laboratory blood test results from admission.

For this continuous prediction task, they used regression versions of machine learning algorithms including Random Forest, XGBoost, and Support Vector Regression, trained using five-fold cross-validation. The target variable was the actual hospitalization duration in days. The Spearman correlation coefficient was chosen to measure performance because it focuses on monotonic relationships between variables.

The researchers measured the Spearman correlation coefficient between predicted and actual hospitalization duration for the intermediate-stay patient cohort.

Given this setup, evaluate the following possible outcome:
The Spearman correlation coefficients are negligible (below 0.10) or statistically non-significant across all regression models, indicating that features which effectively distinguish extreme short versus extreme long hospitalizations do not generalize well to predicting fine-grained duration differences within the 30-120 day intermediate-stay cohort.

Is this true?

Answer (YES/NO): NO